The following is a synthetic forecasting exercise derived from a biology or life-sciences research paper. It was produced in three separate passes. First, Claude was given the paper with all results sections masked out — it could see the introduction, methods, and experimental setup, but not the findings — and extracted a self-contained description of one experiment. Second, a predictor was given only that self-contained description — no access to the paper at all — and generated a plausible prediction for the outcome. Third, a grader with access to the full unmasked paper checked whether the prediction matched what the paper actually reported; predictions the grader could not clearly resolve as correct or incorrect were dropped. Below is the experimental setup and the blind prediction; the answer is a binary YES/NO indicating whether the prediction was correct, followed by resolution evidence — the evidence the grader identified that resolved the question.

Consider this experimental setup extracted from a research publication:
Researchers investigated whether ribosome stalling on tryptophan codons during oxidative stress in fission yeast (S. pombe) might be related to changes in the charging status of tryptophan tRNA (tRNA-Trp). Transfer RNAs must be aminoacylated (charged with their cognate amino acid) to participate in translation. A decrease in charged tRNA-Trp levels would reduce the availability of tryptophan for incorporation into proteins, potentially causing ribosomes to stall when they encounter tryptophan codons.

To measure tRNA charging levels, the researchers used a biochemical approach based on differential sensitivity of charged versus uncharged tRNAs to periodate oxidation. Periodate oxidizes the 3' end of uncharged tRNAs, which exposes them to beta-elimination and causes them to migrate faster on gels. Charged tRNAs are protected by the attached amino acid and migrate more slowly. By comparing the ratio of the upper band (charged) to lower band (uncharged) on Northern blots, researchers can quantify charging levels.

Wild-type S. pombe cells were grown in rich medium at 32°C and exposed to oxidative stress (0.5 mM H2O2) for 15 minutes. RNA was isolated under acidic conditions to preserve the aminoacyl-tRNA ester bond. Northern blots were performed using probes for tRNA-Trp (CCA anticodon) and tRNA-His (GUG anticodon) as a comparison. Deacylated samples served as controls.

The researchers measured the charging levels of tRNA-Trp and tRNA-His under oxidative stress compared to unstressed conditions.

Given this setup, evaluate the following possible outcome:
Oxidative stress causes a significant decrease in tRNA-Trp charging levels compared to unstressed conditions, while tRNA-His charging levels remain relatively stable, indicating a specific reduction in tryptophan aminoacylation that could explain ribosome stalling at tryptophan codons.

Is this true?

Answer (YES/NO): YES